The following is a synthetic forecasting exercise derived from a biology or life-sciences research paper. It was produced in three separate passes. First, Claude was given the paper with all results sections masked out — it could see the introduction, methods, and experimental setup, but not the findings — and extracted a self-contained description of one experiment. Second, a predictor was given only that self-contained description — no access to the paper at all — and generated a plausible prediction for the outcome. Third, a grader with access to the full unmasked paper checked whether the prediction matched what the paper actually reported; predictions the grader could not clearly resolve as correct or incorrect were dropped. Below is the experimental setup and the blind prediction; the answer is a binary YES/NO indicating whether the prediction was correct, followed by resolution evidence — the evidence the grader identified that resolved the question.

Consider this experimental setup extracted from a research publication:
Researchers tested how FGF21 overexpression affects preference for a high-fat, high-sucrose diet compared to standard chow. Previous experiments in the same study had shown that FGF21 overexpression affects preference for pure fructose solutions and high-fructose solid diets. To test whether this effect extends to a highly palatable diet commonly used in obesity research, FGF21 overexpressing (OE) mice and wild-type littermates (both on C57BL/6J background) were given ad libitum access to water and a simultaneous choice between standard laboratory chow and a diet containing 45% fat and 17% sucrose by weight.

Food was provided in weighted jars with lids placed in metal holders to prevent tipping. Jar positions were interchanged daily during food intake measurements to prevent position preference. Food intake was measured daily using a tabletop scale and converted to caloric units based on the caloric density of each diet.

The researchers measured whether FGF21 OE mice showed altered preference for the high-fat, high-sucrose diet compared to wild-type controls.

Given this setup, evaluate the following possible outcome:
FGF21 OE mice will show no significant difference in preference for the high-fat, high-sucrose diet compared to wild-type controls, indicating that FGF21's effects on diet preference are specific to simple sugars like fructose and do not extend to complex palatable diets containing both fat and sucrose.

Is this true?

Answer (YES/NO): YES